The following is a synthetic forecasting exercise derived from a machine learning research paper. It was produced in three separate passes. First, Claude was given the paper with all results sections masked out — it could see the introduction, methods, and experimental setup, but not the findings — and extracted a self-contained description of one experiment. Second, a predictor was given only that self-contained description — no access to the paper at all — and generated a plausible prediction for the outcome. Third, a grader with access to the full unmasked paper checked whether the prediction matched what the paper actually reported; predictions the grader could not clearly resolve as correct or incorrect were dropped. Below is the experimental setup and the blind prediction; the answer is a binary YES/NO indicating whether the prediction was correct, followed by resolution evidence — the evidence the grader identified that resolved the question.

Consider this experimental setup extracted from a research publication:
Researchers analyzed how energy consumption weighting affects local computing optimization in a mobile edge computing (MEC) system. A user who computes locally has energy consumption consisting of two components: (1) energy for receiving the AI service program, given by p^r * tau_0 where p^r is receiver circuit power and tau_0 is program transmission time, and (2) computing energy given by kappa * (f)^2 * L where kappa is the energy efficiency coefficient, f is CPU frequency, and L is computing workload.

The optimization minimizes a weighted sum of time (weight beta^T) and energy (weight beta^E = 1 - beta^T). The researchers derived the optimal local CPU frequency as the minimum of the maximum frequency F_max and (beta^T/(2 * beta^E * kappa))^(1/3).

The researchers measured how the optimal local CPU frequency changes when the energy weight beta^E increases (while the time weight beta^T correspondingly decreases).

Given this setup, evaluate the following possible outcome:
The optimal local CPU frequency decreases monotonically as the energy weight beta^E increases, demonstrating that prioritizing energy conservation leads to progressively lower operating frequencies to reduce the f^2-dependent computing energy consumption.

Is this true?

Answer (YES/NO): YES